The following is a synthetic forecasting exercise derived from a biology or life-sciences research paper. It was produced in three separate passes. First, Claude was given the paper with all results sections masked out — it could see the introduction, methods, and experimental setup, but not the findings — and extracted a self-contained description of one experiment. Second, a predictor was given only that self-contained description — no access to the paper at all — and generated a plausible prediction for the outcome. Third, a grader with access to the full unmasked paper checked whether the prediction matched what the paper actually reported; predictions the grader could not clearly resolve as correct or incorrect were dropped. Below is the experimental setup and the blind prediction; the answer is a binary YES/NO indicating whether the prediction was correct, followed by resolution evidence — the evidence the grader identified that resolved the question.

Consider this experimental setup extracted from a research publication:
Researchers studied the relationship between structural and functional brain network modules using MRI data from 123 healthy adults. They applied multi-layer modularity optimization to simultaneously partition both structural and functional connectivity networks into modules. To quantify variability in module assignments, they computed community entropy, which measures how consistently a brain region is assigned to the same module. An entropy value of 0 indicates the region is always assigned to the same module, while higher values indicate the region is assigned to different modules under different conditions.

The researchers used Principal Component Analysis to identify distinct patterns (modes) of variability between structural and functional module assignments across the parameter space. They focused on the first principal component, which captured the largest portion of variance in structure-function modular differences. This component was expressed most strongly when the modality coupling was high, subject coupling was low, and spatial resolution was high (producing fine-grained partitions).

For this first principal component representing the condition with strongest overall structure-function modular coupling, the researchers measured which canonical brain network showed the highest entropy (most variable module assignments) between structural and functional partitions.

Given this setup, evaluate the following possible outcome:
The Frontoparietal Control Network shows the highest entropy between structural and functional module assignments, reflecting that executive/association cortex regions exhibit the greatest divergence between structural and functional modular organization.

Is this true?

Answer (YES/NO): NO